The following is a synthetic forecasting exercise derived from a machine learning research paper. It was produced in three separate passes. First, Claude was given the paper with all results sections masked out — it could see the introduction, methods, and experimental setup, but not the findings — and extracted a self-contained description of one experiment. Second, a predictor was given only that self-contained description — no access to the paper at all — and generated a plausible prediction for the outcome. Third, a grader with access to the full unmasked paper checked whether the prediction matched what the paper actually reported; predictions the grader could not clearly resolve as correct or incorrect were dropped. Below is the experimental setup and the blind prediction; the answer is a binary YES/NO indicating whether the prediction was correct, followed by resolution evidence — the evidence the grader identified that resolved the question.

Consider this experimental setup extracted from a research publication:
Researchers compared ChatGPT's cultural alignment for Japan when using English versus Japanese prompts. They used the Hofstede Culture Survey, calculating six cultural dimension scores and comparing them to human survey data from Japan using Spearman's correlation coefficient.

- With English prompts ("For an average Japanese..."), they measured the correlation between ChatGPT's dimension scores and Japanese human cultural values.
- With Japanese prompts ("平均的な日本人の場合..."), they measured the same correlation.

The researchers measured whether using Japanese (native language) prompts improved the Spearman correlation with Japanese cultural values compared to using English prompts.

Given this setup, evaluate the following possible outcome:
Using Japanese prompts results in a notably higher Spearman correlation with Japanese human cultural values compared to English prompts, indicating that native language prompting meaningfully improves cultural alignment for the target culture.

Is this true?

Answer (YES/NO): NO